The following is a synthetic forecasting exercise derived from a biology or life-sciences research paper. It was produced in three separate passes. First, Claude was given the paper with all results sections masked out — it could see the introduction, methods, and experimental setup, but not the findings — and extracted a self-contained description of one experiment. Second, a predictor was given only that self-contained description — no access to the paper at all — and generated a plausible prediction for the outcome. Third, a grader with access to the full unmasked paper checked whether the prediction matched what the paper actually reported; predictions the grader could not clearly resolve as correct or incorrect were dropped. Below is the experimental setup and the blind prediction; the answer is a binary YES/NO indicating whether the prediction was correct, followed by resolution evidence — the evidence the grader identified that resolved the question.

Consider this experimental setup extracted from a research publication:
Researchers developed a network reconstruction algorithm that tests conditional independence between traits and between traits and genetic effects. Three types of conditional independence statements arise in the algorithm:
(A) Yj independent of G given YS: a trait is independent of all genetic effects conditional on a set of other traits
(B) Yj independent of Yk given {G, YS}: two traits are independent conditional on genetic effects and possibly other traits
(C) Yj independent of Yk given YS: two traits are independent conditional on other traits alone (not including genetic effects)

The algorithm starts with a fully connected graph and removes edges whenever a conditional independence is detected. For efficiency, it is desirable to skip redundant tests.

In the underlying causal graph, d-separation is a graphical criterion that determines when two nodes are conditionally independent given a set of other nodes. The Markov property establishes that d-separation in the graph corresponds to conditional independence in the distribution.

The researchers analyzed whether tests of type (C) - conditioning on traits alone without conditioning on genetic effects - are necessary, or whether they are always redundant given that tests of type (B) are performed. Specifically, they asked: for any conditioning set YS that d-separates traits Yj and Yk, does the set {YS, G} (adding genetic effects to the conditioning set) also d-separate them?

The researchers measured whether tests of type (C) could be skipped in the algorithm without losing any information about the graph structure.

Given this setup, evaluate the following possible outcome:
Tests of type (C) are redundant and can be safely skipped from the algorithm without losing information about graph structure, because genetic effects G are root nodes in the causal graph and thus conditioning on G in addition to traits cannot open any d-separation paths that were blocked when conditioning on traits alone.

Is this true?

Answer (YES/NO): YES